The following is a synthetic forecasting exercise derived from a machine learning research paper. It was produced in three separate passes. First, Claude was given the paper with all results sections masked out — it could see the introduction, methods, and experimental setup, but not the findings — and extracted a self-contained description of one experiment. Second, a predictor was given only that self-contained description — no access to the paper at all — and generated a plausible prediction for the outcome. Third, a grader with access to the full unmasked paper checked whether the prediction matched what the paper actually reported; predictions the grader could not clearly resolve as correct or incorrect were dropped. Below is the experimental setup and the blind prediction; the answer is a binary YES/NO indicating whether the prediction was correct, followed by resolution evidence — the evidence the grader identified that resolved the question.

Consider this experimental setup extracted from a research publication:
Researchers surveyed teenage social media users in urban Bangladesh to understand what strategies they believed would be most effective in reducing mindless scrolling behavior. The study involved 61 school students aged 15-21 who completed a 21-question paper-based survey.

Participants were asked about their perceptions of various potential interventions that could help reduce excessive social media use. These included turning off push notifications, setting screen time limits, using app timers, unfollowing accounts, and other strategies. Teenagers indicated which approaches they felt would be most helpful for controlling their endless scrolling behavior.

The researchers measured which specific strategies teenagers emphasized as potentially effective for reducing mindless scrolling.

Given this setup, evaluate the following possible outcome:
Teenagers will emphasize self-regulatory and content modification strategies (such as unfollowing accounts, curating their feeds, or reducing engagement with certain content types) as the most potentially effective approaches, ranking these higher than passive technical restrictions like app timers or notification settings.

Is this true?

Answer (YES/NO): NO